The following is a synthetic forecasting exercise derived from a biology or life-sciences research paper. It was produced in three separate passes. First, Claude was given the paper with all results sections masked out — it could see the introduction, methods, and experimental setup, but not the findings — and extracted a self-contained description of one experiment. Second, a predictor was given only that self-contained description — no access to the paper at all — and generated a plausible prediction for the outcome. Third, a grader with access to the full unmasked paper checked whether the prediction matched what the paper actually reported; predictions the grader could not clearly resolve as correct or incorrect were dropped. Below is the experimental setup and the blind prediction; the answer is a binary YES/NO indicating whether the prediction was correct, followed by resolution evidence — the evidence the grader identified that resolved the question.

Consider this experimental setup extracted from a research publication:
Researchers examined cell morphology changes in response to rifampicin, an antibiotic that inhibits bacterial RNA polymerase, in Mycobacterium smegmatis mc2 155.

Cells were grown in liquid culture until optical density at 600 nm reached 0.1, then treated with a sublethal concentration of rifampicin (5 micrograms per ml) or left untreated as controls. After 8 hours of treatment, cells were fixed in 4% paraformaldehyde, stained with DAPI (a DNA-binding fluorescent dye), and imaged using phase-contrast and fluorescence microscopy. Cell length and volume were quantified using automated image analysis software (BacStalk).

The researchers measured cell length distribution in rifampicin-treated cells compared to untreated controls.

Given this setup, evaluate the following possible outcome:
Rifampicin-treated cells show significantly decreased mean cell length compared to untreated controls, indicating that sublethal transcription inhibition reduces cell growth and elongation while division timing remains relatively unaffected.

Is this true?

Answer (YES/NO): NO